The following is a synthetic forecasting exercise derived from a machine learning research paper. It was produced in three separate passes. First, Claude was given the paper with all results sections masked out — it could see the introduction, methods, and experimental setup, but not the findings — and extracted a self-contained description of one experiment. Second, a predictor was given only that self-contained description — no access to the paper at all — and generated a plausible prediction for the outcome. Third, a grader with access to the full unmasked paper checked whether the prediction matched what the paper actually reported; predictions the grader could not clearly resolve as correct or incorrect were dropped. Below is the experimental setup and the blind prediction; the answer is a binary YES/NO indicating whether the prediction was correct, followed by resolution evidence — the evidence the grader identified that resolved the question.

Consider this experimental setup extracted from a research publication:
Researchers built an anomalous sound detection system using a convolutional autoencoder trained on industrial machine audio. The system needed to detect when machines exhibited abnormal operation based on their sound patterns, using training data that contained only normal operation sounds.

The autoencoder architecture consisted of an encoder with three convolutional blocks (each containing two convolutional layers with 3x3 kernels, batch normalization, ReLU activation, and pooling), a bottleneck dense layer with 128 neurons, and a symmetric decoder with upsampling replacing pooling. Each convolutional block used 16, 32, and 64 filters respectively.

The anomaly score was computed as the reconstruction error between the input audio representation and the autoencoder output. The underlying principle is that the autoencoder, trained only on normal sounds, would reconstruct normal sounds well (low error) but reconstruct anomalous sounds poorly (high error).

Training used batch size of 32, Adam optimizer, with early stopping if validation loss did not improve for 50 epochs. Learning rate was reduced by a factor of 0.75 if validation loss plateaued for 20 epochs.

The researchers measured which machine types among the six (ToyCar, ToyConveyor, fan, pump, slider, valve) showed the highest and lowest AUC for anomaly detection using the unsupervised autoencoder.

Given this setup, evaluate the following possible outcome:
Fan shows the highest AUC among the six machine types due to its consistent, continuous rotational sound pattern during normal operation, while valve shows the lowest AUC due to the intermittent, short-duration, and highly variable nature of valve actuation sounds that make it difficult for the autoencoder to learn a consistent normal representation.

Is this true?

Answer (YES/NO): NO